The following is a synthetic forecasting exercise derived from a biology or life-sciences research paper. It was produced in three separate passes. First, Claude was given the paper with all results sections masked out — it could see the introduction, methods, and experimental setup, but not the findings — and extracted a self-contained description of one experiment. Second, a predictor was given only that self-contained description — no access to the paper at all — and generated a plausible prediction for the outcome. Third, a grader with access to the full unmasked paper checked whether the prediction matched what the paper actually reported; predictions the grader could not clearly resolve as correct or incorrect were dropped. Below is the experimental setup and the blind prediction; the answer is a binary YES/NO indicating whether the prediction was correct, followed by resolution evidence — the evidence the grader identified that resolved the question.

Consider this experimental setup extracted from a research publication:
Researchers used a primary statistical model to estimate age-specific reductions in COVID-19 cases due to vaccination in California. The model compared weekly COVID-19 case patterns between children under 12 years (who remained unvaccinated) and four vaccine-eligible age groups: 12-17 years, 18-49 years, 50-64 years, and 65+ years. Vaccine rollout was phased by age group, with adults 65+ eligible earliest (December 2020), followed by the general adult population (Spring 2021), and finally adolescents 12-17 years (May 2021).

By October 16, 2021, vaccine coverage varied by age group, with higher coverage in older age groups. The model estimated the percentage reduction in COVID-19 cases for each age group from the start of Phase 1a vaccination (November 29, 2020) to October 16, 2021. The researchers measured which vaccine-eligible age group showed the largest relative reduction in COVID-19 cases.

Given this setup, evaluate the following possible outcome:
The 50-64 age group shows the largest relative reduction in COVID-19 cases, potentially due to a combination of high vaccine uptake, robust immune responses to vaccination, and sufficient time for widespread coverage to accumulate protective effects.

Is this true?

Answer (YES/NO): NO